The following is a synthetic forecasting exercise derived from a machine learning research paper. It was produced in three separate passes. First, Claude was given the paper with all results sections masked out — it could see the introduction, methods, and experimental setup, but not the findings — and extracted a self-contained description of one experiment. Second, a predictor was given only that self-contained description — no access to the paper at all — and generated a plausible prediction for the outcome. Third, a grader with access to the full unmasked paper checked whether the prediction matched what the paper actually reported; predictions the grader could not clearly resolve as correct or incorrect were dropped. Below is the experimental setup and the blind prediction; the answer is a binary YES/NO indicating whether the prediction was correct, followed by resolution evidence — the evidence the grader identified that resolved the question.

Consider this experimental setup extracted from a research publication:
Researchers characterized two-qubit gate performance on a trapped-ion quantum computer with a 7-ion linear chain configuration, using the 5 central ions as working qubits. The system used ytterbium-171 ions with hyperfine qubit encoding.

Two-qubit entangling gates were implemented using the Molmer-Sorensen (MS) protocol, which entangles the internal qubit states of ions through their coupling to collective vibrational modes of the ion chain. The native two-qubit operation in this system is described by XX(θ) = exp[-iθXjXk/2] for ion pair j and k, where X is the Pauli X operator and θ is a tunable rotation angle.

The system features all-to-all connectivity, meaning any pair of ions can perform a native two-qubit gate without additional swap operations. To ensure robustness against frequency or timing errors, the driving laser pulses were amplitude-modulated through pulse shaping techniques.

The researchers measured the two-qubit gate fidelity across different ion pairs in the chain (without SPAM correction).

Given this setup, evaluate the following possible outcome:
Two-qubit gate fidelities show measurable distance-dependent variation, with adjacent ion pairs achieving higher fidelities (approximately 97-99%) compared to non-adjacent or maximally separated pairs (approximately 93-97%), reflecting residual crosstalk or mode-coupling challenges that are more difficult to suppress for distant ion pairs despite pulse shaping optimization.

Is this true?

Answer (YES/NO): NO